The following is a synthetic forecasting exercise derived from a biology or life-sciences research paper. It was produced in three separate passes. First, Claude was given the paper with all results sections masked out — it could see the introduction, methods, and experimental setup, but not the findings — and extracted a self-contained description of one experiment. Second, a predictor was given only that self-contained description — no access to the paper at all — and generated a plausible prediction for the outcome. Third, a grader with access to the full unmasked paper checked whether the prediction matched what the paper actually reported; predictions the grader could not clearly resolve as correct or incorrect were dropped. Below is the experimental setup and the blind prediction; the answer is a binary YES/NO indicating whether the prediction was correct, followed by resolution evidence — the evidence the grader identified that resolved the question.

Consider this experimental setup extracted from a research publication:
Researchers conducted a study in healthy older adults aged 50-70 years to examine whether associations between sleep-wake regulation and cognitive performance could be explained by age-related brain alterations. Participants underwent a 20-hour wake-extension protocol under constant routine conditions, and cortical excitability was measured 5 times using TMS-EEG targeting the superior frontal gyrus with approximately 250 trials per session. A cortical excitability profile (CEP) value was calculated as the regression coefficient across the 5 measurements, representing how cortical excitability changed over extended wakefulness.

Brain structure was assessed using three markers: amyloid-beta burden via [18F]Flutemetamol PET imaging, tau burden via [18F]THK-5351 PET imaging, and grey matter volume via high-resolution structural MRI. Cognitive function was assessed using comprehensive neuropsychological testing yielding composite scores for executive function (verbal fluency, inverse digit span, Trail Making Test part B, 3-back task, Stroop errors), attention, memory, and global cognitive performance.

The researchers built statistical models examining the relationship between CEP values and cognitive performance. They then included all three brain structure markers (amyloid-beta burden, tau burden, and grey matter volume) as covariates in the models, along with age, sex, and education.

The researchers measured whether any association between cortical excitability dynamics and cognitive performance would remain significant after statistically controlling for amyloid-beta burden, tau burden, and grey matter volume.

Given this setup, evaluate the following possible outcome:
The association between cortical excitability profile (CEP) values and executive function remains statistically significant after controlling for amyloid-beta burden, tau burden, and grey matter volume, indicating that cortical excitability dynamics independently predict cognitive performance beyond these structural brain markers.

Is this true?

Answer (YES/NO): YES